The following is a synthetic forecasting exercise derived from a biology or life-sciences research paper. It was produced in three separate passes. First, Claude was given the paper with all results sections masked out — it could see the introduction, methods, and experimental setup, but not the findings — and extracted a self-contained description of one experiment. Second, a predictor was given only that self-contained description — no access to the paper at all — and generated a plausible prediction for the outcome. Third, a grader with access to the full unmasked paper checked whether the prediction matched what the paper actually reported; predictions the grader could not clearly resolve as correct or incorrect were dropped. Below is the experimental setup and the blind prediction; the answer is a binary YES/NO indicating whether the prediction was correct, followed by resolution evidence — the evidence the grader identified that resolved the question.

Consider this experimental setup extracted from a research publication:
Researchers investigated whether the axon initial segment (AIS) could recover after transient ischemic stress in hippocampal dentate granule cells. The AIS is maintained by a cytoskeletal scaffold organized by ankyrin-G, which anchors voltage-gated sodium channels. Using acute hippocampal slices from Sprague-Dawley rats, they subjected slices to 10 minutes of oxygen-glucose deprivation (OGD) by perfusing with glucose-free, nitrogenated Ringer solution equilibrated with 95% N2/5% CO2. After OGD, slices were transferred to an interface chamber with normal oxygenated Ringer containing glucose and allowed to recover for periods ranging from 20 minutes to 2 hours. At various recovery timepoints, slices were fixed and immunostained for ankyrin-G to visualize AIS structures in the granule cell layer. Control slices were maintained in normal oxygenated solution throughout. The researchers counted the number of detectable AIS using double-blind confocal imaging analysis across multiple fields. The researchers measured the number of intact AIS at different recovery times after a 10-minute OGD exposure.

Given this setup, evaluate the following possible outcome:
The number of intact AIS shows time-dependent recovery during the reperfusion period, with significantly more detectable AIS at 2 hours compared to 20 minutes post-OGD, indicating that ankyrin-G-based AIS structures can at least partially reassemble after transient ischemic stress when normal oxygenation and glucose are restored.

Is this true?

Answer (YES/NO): NO